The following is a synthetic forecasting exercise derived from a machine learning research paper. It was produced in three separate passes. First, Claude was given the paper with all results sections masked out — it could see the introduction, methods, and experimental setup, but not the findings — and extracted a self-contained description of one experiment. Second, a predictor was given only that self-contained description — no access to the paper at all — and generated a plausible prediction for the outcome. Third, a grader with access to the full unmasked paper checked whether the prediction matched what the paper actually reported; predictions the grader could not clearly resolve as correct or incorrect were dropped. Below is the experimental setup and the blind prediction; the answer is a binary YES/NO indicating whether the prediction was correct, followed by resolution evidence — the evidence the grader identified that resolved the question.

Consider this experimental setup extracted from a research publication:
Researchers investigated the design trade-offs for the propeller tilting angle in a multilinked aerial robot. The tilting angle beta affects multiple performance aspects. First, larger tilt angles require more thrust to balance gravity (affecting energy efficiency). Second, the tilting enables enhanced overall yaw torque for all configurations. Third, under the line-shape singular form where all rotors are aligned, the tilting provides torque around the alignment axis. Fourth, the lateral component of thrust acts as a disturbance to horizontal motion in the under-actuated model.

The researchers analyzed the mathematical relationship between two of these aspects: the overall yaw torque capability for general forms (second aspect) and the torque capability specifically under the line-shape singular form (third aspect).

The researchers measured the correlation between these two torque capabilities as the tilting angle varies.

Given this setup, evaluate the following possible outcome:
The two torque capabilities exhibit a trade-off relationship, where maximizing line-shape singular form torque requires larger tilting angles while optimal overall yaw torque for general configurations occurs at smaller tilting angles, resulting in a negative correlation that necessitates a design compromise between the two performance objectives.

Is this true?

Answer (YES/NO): NO